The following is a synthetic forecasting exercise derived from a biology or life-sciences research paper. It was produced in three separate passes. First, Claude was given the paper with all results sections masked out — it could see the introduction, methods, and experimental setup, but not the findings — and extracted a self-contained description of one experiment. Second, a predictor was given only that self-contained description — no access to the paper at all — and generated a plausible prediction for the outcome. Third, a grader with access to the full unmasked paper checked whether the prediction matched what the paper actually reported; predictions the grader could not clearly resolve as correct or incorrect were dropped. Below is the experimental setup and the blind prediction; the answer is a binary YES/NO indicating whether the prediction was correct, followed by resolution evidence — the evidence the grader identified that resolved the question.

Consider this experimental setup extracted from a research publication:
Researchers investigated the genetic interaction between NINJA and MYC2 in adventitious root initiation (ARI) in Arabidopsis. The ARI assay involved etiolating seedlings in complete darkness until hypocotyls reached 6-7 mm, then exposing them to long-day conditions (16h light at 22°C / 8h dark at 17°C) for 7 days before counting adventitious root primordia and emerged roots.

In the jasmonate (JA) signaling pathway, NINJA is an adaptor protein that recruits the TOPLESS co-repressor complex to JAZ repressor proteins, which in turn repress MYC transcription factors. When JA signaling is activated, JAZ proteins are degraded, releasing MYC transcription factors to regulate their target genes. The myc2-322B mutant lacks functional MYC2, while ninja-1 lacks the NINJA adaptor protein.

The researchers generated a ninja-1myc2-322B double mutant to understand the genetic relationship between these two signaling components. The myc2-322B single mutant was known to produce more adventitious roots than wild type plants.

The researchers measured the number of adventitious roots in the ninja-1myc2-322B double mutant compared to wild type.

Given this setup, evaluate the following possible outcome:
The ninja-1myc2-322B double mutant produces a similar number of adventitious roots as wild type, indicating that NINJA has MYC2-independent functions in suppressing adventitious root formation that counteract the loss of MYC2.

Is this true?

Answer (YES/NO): NO